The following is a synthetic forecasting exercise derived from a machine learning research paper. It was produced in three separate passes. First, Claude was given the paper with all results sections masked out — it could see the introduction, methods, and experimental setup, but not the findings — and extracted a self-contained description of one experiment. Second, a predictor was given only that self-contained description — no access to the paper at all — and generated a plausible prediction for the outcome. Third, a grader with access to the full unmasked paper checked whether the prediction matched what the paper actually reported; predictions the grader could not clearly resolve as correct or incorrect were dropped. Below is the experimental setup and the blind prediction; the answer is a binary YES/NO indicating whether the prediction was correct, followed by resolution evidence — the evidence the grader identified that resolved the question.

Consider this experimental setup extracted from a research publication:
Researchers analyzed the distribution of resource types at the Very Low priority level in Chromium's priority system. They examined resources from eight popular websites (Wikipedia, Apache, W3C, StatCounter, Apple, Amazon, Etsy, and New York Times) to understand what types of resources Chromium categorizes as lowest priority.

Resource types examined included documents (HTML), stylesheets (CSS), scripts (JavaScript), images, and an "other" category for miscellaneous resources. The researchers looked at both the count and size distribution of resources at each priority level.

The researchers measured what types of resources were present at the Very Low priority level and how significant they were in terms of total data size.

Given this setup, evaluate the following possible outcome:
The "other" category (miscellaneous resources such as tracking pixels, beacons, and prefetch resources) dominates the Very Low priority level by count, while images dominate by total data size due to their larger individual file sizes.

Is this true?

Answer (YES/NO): NO